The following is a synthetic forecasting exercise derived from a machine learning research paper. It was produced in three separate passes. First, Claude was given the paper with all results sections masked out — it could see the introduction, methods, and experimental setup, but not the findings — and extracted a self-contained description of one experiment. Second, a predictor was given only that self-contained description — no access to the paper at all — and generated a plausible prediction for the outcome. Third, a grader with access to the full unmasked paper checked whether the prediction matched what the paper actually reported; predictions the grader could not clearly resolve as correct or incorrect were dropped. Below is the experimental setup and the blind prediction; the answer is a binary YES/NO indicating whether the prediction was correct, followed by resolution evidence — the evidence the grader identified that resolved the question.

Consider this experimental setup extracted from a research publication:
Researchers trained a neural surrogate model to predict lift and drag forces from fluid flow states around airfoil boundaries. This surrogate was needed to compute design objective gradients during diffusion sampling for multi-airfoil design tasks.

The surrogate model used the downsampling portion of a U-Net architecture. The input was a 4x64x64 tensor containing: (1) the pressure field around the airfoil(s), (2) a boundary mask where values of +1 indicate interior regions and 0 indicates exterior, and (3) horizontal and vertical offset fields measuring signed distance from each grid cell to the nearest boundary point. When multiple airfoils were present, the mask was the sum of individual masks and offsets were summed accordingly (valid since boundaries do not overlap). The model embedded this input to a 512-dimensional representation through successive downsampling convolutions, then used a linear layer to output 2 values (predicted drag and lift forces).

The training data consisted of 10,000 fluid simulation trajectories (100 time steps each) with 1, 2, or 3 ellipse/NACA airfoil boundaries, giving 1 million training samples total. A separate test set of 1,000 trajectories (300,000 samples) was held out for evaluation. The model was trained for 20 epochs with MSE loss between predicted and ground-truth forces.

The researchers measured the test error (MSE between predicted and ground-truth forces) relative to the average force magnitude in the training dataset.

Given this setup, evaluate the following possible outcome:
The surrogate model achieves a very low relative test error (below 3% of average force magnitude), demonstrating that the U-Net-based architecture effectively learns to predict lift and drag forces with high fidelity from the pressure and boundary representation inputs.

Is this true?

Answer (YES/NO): NO